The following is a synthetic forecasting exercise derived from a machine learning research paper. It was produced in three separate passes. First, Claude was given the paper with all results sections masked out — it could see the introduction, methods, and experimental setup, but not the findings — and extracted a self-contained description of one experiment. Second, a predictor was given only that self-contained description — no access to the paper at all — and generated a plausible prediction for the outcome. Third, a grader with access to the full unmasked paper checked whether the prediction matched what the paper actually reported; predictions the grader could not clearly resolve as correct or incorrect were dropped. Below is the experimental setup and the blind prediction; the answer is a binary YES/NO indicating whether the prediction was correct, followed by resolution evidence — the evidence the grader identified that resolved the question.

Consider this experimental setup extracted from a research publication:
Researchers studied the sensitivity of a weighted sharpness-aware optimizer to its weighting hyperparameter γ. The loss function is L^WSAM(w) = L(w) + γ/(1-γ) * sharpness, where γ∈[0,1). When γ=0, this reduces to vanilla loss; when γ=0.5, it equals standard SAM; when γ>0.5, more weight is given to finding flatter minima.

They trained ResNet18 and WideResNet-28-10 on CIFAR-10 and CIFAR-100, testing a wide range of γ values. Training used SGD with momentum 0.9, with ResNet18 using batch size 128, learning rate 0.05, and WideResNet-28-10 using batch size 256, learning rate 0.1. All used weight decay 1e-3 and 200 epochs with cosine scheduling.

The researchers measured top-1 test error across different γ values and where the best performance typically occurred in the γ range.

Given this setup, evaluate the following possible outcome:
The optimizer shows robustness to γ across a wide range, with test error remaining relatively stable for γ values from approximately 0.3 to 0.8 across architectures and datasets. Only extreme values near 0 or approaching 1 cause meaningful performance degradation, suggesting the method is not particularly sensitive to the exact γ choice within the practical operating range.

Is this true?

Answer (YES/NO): NO